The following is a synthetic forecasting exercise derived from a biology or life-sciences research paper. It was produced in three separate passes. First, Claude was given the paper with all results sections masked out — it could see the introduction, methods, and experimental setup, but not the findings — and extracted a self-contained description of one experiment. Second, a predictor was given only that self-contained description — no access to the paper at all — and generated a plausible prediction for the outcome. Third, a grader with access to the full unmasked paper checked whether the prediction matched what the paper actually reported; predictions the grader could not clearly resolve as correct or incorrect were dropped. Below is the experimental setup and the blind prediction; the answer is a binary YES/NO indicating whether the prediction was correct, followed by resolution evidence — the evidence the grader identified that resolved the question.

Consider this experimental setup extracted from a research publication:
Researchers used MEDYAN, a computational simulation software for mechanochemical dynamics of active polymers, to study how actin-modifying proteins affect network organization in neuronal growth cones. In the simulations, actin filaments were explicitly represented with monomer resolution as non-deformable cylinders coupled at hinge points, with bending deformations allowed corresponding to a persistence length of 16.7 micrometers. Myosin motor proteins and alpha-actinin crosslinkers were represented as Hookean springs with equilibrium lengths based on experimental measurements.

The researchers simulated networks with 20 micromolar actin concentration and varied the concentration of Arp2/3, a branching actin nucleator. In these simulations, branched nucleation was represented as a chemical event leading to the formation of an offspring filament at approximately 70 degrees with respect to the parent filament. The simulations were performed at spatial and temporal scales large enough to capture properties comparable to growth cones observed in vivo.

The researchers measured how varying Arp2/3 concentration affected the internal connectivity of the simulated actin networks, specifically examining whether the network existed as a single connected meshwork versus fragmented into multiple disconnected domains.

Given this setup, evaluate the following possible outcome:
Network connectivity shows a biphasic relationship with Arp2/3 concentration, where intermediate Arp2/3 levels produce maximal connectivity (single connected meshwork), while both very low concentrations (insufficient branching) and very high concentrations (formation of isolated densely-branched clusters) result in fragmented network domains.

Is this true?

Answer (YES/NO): NO